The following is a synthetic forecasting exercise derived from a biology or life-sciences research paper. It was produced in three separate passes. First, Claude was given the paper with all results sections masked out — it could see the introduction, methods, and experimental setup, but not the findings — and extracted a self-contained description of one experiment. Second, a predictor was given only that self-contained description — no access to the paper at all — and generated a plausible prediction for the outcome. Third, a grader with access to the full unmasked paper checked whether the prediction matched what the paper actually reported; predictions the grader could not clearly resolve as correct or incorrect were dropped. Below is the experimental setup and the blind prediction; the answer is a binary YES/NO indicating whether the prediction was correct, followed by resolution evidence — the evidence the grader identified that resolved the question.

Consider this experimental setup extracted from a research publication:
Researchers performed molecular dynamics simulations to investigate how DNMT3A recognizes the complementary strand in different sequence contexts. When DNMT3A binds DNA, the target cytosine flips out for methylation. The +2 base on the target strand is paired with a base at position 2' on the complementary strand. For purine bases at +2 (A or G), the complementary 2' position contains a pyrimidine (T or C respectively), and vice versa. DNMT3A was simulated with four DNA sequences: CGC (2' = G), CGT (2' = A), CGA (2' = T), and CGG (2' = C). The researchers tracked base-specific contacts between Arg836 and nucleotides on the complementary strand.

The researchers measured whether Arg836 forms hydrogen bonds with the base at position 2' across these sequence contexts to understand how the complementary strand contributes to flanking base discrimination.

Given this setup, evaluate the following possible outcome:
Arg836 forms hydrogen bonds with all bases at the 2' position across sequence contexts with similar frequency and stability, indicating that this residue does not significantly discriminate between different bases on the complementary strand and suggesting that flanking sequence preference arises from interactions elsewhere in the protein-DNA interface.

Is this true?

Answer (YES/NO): NO